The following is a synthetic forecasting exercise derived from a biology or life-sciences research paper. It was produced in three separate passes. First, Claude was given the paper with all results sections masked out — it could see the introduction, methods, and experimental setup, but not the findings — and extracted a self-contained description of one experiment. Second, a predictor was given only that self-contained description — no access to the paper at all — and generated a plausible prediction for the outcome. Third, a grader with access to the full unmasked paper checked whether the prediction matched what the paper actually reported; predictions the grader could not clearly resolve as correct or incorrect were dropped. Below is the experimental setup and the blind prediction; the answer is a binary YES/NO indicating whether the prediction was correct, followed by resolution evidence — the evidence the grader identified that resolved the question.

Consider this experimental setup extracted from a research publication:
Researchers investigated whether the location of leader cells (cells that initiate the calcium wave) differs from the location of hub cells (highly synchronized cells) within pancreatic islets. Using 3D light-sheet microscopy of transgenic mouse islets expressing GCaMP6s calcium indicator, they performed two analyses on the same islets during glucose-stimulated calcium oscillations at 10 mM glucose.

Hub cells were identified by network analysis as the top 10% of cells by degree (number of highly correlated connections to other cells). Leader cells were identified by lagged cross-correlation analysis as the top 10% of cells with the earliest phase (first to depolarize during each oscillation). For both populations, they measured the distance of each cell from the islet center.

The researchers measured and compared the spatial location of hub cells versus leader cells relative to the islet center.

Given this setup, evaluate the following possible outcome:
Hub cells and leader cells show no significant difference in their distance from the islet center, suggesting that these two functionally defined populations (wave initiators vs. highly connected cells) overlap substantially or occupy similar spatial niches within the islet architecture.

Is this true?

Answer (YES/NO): NO